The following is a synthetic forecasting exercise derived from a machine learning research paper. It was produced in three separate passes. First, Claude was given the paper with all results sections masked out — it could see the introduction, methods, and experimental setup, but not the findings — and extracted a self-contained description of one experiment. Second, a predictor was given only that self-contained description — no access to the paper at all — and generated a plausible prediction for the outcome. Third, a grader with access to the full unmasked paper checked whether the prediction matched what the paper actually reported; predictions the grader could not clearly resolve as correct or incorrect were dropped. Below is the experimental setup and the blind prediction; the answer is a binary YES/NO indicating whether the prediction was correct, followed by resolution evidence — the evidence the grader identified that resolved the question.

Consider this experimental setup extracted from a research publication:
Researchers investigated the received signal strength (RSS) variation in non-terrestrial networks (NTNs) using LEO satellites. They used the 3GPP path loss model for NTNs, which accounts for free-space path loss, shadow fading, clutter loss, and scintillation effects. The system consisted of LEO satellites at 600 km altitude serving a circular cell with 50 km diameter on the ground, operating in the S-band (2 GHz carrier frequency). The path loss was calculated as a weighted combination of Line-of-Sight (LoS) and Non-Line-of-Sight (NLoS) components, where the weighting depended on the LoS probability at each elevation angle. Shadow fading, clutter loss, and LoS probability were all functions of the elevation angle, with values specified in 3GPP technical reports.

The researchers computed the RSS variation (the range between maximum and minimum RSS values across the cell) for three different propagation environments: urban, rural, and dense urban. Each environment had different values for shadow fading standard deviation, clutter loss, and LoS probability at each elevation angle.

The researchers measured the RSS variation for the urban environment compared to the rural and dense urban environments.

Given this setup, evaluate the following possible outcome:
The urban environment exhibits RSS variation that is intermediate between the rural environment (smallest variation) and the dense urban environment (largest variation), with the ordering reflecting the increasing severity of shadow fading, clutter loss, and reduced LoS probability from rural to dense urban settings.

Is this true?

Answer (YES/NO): NO